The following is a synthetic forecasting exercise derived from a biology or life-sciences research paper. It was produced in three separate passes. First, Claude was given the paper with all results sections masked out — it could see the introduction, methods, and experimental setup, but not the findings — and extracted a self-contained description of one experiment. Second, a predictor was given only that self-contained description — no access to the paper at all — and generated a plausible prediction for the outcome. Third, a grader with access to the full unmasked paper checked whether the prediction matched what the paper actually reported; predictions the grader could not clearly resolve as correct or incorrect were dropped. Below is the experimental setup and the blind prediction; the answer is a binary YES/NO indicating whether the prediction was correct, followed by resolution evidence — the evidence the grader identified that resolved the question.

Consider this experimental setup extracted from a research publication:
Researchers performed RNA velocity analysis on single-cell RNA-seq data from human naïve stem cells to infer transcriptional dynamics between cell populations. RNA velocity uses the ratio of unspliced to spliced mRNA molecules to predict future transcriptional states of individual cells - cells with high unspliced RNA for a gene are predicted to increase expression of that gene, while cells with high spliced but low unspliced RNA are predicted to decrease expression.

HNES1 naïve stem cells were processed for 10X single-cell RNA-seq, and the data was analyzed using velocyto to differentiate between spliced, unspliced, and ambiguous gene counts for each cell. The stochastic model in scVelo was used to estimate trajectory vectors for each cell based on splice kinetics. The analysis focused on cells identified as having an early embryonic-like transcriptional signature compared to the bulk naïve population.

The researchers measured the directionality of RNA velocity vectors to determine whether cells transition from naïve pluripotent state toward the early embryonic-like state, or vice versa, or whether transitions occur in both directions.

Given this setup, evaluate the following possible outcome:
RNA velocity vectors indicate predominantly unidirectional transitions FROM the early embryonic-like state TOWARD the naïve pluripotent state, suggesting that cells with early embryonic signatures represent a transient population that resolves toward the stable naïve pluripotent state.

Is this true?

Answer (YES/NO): NO